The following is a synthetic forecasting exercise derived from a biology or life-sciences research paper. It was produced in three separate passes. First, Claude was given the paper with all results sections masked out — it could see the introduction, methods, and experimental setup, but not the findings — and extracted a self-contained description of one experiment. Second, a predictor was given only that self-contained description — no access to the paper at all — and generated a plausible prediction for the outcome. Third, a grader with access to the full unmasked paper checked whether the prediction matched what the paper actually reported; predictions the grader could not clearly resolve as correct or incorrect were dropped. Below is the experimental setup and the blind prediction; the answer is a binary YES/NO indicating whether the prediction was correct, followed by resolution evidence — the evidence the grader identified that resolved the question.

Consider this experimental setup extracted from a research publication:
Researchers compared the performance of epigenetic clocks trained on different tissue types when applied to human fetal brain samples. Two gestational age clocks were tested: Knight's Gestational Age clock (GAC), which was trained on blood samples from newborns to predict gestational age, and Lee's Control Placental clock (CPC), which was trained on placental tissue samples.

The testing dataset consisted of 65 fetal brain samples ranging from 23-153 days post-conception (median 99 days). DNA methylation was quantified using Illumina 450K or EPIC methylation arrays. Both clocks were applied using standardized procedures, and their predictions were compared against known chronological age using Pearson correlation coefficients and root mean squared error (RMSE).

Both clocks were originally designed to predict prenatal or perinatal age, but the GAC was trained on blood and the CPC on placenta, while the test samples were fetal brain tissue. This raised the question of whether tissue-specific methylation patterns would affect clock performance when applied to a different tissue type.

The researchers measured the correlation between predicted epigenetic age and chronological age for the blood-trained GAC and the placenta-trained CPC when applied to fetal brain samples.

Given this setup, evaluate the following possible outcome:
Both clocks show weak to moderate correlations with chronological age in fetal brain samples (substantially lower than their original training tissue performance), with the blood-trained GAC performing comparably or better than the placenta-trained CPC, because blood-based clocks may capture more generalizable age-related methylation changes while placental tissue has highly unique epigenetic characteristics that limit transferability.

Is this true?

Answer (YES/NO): NO